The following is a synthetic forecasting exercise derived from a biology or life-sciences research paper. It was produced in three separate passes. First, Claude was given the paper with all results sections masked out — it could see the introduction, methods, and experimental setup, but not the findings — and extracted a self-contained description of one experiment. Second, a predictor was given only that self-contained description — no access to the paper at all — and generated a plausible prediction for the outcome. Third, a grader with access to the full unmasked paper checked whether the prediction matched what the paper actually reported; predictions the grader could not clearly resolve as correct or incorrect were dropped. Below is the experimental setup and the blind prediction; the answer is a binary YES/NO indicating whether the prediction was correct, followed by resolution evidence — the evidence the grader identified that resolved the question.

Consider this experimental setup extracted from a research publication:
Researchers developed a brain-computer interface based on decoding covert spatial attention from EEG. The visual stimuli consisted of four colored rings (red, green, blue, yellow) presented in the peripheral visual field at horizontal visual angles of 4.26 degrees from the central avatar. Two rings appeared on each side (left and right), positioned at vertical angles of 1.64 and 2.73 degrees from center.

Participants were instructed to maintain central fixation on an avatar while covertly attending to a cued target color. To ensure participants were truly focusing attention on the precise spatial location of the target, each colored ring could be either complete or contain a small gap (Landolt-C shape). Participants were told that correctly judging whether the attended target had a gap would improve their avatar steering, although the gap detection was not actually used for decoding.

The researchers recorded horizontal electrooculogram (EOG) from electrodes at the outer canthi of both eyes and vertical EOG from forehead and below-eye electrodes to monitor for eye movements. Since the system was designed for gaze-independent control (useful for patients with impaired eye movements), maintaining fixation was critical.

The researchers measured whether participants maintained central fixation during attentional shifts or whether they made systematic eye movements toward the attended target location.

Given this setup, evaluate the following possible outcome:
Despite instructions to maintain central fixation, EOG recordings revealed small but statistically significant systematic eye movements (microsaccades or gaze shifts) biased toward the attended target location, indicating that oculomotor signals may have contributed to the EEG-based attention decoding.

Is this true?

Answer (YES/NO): NO